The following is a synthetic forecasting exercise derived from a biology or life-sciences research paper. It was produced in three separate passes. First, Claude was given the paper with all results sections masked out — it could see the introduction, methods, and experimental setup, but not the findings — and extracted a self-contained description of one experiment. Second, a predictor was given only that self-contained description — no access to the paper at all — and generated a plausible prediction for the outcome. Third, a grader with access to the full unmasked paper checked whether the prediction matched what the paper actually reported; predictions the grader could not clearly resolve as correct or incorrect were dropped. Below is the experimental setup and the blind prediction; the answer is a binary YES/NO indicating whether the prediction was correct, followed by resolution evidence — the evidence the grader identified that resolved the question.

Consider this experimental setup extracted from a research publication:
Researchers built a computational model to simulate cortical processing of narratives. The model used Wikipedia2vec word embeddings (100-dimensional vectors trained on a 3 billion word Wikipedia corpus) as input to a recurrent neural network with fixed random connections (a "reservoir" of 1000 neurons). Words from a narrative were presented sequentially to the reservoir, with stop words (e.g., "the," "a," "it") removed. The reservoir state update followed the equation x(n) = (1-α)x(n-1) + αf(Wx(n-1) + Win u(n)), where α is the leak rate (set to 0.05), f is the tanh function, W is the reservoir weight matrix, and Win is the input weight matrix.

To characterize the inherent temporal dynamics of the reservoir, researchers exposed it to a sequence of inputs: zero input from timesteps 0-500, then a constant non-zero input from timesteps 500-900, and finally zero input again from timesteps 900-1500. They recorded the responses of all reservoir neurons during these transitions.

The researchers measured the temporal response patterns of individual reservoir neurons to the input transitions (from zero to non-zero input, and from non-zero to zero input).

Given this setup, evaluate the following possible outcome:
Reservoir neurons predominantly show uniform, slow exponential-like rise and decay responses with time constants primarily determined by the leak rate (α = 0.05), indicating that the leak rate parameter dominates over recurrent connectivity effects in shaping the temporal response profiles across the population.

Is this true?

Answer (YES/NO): NO